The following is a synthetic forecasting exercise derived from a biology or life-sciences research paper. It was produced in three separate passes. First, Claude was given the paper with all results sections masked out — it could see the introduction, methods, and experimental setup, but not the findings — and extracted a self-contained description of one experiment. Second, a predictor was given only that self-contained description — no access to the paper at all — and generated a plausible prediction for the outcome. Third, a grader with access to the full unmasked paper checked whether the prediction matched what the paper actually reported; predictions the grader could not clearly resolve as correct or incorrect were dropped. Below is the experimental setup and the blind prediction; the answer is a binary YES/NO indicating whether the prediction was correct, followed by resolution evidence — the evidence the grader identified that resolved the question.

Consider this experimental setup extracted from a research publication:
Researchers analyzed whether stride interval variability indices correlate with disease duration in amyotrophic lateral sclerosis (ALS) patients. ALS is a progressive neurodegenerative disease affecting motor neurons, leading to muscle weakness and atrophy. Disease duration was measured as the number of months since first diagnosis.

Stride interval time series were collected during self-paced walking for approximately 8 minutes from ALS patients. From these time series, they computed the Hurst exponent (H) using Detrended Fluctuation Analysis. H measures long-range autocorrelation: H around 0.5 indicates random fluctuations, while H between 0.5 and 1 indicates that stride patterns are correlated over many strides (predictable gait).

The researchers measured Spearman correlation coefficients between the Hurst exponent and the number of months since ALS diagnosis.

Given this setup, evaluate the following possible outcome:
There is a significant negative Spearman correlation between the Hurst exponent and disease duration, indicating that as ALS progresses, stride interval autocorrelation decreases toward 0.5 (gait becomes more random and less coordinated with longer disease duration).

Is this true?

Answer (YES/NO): NO